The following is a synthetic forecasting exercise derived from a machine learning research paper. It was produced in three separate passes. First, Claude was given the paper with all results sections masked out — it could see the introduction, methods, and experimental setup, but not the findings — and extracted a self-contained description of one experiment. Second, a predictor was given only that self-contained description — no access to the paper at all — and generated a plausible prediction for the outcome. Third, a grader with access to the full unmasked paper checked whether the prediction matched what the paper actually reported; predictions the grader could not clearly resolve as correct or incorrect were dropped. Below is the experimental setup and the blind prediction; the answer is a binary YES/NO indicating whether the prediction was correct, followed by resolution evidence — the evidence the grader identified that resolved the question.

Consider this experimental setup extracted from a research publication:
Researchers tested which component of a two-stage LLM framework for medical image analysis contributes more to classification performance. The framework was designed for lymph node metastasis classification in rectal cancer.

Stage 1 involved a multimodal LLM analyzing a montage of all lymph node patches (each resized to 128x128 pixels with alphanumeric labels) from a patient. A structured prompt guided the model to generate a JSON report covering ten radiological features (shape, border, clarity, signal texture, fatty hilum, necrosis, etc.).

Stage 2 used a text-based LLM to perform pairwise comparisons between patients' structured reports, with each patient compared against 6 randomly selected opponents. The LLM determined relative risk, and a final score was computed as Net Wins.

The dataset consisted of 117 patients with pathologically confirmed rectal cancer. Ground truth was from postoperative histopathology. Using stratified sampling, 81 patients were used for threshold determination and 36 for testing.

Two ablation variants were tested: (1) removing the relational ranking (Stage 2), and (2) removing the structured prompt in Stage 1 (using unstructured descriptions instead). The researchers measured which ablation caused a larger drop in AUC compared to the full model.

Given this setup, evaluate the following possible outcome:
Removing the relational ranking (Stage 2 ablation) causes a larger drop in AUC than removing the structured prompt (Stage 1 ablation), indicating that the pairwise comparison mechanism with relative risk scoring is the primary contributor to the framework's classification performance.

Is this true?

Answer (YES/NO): NO